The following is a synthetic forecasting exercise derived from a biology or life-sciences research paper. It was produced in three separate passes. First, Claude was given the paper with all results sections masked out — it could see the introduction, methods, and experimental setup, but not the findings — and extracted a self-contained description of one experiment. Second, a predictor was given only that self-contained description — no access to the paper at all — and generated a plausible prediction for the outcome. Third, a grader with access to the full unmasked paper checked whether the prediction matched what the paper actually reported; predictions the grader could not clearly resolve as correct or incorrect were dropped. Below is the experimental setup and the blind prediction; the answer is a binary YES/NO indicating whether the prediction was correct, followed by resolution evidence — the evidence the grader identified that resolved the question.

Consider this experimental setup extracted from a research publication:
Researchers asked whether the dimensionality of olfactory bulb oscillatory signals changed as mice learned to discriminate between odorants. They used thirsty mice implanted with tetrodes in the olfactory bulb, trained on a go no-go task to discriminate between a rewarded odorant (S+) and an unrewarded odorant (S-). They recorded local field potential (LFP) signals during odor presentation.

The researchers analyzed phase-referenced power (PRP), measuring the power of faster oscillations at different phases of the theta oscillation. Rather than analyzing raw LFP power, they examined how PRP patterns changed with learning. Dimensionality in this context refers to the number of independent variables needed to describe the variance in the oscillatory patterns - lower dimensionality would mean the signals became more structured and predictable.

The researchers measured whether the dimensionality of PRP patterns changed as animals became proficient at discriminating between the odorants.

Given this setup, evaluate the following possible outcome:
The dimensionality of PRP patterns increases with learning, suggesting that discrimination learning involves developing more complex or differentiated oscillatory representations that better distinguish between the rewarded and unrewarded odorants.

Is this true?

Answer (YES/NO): NO